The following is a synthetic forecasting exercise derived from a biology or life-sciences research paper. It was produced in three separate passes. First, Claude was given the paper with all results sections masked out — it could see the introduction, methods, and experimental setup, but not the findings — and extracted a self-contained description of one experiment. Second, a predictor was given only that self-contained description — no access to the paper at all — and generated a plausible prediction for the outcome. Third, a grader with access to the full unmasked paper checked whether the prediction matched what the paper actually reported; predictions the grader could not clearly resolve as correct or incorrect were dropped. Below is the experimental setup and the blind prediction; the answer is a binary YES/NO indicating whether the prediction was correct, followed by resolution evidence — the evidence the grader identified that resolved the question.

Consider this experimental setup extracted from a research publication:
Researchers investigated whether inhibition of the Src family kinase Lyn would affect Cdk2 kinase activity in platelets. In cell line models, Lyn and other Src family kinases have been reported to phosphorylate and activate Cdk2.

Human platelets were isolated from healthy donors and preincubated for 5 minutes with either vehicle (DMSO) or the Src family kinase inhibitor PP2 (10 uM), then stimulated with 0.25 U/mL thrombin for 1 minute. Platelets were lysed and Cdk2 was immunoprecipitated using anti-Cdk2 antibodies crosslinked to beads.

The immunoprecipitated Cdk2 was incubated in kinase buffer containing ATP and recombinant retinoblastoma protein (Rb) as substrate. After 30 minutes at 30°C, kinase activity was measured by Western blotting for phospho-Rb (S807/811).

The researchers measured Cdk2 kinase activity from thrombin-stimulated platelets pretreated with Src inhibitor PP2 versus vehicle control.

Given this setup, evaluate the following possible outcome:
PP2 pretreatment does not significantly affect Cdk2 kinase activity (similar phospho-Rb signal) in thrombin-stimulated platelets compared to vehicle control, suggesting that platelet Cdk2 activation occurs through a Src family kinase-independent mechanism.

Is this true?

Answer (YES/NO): NO